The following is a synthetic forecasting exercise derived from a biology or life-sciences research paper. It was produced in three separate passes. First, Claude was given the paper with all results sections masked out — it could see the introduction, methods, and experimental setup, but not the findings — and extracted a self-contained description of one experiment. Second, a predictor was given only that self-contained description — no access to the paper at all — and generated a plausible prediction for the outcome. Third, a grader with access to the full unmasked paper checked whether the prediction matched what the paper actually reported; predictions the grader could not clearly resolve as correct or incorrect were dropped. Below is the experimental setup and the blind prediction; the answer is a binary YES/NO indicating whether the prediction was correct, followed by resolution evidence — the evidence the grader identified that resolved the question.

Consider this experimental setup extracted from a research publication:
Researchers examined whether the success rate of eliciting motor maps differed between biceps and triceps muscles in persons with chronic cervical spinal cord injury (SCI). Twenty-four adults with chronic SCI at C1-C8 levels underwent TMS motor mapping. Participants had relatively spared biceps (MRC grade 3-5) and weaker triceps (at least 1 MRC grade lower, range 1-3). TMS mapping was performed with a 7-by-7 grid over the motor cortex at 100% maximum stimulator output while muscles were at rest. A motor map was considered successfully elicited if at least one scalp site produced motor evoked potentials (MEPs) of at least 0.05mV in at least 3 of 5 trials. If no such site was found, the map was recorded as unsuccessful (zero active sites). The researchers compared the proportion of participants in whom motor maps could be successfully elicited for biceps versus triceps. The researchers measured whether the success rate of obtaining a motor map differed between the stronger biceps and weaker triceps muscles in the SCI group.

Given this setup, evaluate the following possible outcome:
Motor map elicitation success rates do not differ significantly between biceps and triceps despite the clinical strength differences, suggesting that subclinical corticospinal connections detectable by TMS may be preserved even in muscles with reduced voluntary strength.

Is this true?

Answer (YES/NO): YES